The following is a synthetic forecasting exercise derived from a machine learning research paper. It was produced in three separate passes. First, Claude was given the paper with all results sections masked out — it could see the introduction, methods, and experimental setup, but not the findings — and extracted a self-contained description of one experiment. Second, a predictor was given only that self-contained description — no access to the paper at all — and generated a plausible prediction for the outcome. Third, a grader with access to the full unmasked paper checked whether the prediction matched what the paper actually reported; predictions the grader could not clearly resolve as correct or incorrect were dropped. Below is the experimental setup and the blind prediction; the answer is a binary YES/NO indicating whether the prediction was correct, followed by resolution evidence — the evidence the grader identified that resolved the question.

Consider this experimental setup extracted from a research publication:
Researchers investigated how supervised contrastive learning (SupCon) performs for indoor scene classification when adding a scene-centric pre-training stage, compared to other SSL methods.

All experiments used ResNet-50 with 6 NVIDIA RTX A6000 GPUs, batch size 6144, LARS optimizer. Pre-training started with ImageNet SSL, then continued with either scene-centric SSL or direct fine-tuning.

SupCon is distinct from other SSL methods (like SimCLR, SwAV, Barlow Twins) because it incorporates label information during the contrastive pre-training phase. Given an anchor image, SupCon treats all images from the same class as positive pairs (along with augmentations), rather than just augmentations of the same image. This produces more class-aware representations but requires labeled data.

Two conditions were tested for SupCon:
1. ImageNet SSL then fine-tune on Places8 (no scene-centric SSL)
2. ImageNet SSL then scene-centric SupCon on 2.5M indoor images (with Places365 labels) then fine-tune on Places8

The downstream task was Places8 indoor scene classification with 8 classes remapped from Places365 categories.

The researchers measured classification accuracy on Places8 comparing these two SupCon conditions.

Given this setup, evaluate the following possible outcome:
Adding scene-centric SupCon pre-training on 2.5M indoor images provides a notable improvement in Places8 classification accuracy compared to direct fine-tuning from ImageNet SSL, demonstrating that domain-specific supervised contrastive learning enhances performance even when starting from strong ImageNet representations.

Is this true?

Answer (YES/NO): NO